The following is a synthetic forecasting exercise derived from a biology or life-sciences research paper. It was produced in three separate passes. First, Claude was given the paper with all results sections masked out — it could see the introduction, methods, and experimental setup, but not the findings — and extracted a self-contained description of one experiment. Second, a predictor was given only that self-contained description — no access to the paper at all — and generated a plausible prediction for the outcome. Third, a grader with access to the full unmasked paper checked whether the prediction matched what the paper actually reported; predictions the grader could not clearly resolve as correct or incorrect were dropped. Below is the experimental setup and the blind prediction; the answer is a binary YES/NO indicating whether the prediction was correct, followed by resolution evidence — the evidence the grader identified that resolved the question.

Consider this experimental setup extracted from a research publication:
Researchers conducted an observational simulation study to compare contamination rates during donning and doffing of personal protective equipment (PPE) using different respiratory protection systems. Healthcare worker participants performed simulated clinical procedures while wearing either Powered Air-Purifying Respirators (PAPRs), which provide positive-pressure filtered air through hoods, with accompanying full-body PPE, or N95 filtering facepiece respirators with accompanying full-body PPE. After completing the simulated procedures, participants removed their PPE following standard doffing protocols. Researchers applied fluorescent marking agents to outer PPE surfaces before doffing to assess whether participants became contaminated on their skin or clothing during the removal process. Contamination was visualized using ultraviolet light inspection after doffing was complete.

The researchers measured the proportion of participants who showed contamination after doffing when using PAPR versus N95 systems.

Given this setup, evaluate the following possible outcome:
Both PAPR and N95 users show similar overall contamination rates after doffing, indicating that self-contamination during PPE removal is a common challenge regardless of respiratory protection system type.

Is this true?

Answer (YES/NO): NO